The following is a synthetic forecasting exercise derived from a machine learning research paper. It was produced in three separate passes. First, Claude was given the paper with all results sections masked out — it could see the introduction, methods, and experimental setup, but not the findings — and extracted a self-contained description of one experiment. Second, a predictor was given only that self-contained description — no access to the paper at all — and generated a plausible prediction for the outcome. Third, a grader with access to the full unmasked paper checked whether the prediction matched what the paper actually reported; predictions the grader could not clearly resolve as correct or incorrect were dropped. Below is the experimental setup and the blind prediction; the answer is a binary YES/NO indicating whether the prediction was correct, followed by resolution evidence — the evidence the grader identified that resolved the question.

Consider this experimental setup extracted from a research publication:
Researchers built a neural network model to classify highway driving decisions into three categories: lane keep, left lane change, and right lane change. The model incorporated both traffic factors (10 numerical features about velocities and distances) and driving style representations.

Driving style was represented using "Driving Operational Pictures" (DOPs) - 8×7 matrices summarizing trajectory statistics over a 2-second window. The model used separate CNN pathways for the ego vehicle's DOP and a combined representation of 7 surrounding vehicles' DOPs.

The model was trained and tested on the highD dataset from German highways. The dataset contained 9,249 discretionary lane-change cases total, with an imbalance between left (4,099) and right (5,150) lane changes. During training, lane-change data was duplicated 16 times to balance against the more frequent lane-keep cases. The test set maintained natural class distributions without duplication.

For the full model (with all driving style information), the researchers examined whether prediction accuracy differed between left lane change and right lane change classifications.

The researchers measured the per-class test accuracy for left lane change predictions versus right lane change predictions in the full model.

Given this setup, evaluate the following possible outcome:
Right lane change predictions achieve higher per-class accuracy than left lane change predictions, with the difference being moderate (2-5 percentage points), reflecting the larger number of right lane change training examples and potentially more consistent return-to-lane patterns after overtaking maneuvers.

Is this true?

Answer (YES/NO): NO